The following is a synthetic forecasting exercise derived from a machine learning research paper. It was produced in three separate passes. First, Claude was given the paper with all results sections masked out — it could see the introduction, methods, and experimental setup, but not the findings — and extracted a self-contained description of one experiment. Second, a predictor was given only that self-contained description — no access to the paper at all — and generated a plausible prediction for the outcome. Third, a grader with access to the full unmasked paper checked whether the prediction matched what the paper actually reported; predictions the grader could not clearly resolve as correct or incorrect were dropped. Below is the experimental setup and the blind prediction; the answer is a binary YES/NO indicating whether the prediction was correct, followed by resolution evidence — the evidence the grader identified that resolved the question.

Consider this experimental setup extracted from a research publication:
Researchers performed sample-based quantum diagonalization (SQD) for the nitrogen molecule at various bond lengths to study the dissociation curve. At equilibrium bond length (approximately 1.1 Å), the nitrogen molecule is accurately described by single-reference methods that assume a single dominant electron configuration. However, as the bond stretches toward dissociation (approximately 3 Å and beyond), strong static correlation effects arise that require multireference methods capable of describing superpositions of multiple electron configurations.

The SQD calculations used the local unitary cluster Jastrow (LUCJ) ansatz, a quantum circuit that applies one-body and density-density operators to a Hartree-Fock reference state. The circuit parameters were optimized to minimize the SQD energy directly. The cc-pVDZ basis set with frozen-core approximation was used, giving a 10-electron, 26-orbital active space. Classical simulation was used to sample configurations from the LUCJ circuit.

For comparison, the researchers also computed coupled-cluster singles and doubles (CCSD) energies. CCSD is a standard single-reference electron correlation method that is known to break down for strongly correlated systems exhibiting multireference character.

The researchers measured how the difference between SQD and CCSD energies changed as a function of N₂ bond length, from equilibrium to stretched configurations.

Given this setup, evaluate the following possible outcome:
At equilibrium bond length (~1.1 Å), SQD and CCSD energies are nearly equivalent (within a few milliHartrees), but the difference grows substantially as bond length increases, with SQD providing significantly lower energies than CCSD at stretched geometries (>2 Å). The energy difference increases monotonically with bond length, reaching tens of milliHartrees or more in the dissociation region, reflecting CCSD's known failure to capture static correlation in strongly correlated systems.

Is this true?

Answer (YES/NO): NO